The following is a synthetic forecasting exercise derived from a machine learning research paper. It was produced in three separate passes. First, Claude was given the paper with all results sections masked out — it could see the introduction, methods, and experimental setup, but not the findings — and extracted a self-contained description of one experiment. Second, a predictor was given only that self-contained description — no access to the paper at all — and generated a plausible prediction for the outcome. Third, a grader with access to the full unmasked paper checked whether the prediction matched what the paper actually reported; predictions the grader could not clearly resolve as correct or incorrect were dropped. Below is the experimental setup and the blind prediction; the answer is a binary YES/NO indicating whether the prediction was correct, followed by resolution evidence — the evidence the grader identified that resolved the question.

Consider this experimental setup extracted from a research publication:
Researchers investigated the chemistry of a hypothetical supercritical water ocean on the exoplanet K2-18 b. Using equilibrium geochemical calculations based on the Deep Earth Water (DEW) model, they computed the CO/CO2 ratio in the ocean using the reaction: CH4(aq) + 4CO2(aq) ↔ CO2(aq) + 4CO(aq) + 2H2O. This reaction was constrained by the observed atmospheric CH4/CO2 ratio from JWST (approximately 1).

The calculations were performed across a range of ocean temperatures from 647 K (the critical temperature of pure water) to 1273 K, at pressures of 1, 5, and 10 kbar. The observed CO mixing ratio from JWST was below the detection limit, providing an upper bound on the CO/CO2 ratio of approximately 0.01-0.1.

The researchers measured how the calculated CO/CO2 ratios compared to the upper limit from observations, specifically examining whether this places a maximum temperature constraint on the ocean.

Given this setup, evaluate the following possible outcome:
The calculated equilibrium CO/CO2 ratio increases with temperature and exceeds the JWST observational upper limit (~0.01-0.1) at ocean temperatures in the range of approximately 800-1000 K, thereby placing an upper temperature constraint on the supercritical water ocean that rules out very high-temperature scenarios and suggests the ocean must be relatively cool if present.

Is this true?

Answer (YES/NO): NO